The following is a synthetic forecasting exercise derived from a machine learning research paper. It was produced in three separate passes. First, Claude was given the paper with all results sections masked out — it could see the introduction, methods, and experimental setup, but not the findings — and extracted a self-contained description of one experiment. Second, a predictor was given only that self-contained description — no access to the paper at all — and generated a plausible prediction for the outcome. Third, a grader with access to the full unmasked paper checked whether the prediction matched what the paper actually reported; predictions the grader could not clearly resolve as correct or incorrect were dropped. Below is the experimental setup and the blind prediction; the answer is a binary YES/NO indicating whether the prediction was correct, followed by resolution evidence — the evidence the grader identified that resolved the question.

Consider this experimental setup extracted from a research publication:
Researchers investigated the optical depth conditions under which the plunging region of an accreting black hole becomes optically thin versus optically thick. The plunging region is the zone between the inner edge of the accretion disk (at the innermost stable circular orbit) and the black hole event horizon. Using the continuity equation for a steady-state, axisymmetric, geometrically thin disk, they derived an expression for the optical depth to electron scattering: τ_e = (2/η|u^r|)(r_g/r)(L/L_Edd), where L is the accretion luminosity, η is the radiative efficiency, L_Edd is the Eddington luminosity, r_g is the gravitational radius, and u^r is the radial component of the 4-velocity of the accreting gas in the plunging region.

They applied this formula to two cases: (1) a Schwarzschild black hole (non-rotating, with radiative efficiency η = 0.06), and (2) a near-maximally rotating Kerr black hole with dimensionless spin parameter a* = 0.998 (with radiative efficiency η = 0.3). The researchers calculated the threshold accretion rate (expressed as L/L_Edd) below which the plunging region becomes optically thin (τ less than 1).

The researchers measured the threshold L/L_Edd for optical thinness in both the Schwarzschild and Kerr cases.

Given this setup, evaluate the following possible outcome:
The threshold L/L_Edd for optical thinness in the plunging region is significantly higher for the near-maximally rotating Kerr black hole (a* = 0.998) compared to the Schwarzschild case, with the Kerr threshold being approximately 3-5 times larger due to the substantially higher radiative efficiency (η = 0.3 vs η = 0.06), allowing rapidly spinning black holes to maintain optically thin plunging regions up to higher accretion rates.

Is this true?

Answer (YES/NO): NO